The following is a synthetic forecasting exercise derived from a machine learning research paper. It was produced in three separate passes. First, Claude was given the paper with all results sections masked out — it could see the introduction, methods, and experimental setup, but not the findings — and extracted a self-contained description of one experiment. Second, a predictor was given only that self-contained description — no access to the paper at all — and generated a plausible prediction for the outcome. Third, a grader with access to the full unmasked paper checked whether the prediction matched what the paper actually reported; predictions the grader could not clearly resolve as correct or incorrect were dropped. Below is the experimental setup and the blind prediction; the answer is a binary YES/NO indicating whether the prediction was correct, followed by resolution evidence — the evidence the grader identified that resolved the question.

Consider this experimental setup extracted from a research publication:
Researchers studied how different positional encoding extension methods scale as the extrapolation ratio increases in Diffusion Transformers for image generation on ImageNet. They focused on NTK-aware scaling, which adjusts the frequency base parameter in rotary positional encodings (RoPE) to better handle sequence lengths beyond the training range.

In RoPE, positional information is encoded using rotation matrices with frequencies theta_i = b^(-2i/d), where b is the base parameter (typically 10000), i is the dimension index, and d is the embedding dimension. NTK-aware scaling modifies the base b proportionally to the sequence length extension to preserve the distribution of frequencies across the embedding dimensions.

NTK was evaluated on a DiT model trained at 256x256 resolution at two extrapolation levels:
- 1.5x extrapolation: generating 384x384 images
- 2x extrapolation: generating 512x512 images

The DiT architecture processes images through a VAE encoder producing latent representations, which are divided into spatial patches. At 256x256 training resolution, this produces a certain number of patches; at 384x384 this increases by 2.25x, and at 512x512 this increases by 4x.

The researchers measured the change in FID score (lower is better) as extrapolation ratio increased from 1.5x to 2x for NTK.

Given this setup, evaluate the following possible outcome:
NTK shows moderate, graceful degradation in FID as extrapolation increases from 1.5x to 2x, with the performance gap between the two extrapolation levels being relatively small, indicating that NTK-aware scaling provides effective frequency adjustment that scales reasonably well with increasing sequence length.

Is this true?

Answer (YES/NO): NO